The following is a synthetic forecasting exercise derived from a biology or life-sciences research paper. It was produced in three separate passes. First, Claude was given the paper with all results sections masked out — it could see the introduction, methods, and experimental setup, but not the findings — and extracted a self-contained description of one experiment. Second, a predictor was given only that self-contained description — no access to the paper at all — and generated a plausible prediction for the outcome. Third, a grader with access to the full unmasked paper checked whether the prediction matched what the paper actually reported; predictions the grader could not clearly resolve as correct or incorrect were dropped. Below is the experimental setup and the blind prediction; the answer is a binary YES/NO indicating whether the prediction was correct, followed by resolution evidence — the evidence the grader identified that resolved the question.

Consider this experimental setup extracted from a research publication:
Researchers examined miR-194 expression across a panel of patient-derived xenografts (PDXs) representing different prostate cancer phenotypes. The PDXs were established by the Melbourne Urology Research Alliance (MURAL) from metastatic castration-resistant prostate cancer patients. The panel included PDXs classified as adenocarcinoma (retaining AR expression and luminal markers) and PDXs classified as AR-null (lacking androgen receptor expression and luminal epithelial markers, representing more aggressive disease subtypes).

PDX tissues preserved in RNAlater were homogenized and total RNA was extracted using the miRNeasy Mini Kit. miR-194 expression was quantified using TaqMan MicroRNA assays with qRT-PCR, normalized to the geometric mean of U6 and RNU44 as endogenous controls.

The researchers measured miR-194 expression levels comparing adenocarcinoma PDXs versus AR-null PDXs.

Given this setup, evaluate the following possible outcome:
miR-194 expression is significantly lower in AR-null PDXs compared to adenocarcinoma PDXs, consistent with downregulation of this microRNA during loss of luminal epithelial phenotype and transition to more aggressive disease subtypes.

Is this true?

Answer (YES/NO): NO